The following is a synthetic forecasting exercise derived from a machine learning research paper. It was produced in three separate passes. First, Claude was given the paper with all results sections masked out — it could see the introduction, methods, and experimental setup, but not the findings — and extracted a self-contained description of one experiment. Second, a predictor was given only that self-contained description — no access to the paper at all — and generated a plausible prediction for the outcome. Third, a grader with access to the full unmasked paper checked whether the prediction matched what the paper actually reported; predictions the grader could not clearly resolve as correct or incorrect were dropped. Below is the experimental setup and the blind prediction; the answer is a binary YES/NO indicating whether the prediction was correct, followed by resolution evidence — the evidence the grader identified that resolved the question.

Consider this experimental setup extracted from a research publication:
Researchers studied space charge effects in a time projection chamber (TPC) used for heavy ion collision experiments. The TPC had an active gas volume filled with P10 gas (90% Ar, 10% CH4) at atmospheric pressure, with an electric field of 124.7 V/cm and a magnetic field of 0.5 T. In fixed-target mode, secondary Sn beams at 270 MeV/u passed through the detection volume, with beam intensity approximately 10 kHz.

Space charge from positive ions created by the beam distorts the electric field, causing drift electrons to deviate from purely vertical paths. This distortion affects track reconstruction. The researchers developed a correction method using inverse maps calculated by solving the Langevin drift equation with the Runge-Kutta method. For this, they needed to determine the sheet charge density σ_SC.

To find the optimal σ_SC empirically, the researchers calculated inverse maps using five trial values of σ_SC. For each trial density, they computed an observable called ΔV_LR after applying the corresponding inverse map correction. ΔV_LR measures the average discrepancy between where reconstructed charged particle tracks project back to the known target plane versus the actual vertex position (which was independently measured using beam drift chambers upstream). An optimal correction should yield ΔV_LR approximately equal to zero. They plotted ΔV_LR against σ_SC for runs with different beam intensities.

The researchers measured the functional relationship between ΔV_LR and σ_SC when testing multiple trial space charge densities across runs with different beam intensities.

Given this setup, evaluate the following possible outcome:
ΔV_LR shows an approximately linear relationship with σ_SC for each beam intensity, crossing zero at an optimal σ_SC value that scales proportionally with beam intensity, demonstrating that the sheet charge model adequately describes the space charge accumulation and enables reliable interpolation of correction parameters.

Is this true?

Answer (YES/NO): YES